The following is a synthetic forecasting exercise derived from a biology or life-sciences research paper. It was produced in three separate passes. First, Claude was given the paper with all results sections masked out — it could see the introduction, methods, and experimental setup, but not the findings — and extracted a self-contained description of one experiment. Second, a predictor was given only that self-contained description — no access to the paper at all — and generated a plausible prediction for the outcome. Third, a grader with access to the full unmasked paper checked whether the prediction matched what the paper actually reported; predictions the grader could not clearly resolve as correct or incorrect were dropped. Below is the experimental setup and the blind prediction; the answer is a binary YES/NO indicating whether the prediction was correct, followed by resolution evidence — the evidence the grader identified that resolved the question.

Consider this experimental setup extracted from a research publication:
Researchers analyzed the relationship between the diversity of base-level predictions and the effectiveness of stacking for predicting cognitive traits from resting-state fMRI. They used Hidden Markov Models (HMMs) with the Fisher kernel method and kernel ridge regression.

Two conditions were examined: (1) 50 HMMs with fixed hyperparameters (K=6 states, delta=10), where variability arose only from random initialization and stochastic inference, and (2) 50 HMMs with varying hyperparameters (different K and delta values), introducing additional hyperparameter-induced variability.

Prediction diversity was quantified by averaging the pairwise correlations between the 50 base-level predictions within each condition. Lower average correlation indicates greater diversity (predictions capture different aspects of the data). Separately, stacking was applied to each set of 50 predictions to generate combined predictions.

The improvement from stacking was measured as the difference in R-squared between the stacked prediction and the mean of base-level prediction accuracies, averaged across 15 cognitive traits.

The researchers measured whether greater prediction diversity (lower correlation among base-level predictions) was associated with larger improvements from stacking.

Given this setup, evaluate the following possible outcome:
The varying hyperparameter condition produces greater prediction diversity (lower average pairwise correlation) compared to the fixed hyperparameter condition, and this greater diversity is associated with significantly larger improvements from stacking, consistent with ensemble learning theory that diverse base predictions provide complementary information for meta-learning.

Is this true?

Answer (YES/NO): NO